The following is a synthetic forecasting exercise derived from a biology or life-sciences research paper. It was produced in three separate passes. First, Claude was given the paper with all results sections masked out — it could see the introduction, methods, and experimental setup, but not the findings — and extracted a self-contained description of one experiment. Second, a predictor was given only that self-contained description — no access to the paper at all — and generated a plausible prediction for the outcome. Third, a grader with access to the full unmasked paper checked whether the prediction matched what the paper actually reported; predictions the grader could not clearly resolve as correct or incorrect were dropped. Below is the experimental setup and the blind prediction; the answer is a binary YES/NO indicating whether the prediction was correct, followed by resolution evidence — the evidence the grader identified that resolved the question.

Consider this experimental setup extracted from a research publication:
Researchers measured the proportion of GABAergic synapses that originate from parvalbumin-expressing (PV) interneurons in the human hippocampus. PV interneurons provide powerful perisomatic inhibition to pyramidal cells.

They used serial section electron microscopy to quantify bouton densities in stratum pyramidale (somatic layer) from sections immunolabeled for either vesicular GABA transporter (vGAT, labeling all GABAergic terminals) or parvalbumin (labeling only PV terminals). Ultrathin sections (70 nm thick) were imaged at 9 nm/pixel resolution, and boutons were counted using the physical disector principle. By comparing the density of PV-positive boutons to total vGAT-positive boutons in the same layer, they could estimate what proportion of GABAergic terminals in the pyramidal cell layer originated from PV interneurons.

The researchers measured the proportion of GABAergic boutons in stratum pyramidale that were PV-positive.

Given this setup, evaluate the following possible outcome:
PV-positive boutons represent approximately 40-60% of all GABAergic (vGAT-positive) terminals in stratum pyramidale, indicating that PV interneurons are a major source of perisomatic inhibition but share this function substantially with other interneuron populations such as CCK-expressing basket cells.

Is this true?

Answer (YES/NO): NO